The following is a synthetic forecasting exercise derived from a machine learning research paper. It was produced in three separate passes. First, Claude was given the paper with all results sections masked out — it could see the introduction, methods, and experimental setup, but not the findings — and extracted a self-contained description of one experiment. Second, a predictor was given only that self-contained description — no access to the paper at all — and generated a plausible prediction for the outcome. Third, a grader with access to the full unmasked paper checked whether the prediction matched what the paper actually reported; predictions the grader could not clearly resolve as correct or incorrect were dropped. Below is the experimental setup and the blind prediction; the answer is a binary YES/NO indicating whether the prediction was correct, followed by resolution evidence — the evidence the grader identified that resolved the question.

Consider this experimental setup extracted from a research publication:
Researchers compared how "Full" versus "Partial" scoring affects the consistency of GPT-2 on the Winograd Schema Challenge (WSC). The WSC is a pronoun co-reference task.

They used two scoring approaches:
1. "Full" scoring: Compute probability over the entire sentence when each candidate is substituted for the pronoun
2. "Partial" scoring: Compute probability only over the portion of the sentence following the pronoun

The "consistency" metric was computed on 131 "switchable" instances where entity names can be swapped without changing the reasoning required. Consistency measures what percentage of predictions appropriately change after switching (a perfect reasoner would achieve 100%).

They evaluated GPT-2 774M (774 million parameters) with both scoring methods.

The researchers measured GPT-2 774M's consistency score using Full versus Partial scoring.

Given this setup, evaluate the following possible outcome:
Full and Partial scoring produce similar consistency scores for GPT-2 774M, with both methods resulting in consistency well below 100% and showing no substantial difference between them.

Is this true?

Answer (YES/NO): NO